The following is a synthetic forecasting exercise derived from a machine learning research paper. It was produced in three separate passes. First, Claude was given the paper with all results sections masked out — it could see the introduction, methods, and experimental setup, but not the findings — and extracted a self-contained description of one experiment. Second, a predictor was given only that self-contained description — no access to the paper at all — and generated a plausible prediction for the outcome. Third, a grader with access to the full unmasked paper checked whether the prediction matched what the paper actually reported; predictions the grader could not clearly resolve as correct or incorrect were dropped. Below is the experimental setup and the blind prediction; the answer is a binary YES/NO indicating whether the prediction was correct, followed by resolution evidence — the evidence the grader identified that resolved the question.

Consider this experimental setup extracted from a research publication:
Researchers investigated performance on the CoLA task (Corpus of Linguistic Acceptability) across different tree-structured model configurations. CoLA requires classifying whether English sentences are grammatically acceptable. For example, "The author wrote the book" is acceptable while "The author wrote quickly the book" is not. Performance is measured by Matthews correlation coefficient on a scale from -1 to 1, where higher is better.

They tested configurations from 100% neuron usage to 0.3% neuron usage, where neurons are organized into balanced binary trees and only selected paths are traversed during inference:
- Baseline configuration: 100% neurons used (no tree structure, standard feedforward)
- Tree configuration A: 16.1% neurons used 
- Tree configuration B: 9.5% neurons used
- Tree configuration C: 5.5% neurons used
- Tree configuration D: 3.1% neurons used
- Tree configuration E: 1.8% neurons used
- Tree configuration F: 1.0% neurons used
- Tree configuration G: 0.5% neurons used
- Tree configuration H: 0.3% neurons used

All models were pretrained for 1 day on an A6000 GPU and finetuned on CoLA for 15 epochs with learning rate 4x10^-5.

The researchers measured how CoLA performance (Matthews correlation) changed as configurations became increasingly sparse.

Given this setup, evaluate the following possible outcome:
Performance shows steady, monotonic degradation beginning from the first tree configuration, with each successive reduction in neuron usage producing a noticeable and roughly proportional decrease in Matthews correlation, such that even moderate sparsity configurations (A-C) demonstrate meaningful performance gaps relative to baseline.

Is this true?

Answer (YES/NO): NO